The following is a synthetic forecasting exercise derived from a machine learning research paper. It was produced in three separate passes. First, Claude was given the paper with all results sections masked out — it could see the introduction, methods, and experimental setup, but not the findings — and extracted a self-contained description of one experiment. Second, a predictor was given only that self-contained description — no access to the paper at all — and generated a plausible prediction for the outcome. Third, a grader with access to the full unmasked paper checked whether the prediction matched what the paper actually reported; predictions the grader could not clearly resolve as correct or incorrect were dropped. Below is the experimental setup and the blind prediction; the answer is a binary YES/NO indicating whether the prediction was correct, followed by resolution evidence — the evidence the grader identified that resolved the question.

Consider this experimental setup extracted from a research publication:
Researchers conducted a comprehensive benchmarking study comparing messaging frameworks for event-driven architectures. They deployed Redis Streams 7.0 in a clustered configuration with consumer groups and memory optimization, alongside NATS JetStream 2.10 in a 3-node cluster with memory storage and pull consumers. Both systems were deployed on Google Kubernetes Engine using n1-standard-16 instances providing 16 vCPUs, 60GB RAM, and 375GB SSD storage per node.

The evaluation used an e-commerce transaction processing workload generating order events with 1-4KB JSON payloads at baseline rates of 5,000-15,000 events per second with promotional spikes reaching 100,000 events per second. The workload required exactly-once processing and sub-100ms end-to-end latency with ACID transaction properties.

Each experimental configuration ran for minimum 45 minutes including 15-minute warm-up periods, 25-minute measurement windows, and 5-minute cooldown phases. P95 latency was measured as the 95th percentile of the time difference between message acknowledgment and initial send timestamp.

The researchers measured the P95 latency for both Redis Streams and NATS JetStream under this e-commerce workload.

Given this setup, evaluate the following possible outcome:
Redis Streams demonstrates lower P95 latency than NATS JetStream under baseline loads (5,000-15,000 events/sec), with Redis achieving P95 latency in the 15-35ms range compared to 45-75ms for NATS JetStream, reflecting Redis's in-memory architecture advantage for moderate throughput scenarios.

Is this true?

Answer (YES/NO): NO